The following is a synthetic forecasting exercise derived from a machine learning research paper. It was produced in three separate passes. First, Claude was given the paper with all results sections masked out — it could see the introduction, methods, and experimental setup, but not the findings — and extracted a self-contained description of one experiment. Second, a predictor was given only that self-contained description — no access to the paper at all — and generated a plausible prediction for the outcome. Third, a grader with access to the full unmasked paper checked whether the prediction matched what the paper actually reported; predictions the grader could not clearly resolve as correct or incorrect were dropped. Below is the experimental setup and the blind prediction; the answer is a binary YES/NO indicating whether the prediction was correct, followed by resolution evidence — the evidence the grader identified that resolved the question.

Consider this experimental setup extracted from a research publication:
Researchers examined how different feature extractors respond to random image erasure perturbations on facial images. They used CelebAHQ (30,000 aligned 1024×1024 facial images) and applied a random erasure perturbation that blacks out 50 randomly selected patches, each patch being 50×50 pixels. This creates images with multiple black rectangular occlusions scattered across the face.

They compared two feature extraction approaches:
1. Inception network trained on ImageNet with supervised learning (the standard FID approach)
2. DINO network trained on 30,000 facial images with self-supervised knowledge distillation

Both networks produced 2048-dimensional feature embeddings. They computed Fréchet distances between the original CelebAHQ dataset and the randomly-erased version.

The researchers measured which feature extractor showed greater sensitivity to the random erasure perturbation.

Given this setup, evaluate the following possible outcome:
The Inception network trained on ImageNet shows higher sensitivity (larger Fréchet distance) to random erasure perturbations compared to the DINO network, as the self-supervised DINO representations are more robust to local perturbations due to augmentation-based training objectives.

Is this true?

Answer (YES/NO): YES